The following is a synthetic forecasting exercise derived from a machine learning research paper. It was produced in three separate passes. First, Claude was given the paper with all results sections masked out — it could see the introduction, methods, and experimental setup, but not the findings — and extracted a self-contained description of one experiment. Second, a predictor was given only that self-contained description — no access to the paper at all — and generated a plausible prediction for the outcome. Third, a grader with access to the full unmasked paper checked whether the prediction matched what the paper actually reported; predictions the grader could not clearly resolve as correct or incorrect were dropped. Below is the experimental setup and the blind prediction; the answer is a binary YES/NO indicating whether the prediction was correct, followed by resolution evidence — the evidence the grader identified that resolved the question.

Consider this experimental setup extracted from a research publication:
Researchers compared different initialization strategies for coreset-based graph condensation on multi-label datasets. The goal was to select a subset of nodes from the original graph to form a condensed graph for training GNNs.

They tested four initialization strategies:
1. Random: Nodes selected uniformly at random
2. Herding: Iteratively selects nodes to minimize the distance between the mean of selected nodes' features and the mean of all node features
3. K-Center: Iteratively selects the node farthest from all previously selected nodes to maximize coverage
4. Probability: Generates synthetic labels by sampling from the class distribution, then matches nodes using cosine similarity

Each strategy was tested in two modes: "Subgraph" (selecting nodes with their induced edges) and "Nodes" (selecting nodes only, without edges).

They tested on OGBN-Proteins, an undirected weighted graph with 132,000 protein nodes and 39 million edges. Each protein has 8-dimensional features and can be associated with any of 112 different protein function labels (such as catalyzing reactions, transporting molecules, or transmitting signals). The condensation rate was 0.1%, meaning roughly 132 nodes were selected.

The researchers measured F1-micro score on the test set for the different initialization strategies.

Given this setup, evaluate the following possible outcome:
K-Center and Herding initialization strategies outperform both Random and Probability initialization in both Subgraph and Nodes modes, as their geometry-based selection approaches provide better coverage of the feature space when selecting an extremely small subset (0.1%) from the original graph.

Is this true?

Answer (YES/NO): NO